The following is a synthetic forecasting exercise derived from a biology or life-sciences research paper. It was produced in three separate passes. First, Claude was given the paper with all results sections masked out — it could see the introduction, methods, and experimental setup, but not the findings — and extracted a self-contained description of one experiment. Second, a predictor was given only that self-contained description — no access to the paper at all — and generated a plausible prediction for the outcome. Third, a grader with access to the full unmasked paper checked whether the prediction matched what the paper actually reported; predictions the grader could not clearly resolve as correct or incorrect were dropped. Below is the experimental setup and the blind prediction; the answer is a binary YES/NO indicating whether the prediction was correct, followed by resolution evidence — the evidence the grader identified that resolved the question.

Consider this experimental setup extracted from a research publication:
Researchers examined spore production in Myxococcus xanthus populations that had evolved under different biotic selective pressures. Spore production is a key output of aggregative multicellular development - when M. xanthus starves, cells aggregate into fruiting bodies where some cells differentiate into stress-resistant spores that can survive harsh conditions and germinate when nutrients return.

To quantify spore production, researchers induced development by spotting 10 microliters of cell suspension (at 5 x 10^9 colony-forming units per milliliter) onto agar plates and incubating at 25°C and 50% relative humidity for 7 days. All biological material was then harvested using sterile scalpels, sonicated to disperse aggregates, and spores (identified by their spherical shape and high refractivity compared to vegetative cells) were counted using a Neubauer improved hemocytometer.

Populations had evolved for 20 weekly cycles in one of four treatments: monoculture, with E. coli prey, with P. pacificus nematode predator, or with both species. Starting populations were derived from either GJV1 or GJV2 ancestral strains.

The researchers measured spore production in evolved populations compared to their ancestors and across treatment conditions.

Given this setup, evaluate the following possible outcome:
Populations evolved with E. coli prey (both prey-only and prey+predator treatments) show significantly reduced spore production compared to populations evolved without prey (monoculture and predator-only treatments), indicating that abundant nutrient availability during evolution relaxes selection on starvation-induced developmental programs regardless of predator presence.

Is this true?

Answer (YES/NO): NO